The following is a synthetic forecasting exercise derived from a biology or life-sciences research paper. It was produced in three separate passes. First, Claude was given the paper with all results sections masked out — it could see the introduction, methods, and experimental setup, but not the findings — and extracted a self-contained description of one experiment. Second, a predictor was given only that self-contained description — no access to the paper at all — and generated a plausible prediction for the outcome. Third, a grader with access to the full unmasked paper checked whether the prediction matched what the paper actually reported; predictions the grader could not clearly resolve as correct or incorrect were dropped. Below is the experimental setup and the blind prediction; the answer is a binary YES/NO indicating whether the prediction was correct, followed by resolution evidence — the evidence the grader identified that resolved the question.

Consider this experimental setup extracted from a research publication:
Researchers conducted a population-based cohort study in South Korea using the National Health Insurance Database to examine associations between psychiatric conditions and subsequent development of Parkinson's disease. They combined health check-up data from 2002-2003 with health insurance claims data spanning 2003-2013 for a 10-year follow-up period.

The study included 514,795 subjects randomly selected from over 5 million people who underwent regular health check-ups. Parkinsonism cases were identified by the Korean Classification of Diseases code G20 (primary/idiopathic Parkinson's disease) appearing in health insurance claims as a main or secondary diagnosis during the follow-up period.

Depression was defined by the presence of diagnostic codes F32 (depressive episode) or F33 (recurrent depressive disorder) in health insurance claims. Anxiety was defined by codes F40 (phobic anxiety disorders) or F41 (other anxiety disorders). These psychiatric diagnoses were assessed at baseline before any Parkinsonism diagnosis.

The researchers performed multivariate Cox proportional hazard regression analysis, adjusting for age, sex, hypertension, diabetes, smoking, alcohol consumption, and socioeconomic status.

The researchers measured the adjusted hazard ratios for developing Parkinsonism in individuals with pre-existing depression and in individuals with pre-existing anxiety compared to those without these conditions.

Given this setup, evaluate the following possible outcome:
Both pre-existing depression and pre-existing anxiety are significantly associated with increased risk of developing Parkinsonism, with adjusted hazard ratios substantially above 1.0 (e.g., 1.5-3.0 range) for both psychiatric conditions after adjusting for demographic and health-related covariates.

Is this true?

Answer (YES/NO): YES